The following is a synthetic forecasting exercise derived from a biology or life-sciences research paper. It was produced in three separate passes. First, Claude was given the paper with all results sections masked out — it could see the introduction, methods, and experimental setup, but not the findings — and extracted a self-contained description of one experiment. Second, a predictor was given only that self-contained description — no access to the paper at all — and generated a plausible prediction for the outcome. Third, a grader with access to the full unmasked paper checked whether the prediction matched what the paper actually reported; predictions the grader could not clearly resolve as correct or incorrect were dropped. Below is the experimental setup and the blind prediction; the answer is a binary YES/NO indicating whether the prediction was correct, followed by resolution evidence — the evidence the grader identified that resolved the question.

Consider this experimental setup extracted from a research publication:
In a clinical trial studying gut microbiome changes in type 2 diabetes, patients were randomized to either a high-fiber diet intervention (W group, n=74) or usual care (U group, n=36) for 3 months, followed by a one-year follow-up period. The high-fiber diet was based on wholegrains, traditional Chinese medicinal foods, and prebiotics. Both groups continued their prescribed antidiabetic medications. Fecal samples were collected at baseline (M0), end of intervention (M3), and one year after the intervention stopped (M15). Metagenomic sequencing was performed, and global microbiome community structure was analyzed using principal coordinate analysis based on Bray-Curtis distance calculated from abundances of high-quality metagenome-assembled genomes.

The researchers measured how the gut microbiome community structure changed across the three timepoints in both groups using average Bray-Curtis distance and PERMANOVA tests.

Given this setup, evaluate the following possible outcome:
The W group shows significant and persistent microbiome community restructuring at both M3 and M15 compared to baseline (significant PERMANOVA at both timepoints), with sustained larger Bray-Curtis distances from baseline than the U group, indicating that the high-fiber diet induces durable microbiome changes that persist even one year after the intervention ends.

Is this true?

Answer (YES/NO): NO